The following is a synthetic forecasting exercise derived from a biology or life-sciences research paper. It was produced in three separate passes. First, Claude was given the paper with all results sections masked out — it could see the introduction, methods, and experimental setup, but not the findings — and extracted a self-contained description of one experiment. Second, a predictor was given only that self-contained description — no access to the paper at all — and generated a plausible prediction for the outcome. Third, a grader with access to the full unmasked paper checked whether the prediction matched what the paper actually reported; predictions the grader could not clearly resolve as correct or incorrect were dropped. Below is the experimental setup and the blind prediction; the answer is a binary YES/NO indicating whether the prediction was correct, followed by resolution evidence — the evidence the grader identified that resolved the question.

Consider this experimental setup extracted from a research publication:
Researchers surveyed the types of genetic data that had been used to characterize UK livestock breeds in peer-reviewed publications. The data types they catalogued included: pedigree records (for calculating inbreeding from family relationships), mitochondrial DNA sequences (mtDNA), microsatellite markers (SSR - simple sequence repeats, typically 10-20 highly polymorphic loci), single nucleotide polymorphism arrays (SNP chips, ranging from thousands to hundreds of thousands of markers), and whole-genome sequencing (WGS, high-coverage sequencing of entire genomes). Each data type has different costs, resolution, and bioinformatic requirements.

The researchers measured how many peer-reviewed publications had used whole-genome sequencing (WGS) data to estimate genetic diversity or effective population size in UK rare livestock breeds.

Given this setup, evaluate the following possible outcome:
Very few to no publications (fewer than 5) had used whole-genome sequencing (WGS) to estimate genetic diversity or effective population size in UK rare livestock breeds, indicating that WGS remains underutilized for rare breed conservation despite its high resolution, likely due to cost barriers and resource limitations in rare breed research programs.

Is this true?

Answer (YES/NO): YES